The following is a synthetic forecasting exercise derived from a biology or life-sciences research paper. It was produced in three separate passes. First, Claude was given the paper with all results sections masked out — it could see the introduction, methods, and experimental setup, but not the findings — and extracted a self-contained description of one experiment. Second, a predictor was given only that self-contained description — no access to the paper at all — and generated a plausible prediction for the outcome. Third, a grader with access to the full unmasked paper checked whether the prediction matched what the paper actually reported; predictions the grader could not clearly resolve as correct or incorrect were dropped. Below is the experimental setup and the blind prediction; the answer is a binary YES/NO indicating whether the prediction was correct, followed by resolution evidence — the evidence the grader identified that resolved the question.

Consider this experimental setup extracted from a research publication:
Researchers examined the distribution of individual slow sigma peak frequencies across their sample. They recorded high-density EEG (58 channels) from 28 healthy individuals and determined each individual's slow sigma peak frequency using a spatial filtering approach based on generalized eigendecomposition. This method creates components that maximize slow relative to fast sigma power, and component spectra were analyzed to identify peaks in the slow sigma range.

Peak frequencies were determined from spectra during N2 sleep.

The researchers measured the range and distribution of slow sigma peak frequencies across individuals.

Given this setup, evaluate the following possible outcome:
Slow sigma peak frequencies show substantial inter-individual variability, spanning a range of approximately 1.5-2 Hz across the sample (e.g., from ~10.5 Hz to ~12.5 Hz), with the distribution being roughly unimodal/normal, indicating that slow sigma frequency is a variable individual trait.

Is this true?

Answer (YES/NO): NO